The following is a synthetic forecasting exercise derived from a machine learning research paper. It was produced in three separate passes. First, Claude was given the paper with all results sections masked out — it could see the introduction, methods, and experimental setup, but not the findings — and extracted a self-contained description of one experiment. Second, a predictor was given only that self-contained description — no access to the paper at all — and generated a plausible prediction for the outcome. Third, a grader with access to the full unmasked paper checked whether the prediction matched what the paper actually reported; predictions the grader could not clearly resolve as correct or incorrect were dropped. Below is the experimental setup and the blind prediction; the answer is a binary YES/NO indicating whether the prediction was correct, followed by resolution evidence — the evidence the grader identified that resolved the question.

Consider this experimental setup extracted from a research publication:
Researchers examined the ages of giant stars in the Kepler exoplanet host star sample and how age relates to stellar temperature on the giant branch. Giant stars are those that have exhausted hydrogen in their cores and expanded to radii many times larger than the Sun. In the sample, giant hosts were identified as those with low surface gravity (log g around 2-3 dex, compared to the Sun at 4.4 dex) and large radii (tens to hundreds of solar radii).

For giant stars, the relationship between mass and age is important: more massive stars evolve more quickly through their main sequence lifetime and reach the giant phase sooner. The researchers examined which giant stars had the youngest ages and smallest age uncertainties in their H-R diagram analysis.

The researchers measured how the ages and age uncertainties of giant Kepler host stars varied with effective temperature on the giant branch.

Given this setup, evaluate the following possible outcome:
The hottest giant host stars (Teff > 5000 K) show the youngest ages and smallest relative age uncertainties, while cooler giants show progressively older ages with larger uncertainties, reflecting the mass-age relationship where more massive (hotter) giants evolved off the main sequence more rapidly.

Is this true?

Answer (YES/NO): YES